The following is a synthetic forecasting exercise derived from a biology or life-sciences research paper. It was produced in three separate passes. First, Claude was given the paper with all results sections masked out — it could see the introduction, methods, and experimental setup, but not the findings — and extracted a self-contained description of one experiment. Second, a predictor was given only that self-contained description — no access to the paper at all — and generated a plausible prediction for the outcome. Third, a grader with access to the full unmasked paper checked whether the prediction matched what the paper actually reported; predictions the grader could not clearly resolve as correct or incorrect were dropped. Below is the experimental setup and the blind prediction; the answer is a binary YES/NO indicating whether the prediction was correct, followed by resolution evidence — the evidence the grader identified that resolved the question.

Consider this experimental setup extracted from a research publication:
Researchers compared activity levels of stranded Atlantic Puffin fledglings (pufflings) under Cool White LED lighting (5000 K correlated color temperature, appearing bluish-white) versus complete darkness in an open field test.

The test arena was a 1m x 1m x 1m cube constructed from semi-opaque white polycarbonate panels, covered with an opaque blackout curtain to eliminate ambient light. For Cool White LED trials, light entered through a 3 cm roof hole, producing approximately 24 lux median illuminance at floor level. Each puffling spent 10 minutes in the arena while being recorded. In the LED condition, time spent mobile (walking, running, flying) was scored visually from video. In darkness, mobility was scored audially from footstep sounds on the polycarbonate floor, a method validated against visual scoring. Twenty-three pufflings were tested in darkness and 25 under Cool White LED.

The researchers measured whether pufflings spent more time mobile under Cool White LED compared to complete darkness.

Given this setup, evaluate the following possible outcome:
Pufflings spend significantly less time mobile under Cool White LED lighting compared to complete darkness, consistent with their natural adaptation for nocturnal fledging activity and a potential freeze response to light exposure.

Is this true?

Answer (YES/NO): YES